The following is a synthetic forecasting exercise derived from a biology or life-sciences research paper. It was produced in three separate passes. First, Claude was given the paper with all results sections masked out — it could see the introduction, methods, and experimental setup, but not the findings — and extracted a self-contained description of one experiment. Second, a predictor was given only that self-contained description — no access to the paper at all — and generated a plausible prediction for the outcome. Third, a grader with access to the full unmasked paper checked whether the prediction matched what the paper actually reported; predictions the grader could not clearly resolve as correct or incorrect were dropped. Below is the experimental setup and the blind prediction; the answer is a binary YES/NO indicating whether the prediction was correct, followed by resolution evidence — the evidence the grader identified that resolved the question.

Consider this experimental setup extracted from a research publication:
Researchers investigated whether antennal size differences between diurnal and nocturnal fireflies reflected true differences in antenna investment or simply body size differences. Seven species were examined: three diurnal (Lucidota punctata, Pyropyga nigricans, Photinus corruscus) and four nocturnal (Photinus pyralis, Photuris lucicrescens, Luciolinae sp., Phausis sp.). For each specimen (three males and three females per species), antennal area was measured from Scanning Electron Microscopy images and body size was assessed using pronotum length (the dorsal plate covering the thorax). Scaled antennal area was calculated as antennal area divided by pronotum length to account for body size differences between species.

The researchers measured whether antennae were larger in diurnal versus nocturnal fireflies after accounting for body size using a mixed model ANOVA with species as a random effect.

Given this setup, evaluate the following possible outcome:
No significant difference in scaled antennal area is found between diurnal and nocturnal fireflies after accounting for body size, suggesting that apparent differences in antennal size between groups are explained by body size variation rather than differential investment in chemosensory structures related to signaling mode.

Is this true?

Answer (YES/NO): YES